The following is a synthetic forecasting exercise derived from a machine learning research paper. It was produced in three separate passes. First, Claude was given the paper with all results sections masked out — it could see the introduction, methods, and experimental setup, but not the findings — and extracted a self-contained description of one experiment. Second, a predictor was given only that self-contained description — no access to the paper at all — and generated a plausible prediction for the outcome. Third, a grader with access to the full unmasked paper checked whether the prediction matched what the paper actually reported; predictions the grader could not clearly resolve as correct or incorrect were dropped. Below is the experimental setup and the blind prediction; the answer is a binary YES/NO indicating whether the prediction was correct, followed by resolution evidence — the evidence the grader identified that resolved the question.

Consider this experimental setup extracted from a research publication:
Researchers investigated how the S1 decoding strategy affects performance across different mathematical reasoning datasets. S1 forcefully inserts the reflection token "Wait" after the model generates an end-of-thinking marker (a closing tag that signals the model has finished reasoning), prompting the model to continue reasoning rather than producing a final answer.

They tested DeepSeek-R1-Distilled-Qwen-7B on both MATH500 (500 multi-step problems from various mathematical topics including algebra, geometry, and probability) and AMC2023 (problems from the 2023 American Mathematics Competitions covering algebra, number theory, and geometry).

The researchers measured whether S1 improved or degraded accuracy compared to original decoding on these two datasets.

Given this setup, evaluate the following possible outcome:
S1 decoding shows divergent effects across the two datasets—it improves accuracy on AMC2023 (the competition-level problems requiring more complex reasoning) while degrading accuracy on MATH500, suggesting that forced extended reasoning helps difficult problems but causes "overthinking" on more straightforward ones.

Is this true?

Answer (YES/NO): NO